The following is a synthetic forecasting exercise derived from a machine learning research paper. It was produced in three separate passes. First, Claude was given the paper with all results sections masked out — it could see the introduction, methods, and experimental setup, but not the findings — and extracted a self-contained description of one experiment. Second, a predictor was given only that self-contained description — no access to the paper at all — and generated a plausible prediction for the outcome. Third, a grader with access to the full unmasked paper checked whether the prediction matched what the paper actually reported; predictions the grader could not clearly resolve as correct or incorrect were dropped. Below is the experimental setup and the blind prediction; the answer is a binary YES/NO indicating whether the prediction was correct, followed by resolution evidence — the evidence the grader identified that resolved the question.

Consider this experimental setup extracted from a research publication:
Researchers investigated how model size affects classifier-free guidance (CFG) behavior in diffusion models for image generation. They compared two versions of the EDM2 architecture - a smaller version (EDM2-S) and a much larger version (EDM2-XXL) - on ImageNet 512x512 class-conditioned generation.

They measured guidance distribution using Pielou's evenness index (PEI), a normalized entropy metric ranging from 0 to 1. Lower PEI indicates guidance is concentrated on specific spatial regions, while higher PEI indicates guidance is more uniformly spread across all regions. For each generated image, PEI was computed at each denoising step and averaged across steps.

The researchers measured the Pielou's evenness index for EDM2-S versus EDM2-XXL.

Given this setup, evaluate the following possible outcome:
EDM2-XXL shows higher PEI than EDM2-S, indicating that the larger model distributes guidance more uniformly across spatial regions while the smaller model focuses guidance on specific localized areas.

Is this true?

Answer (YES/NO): YES